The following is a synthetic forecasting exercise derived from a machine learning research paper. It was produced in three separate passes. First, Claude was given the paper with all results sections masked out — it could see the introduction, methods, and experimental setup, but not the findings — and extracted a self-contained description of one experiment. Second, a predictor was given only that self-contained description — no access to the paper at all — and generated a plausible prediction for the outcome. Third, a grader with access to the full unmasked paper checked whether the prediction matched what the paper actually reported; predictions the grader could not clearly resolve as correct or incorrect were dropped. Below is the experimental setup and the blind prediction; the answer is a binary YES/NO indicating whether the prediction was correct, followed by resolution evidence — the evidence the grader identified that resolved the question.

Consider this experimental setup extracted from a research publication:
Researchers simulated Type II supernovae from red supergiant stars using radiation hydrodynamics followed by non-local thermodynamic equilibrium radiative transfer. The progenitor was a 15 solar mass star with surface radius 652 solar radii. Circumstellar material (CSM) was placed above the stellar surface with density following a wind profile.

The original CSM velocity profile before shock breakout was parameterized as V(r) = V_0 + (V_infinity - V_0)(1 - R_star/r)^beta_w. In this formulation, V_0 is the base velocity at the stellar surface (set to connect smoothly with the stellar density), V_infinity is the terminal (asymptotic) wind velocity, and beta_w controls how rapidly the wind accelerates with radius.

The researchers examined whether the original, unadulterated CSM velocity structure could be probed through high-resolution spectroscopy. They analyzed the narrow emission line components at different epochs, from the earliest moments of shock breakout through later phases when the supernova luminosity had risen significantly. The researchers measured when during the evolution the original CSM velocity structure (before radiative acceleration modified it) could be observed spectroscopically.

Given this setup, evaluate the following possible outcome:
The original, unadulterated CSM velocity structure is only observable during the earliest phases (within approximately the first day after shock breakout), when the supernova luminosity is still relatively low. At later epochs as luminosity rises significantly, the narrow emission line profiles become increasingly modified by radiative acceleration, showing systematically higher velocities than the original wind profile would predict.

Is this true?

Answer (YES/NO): NO